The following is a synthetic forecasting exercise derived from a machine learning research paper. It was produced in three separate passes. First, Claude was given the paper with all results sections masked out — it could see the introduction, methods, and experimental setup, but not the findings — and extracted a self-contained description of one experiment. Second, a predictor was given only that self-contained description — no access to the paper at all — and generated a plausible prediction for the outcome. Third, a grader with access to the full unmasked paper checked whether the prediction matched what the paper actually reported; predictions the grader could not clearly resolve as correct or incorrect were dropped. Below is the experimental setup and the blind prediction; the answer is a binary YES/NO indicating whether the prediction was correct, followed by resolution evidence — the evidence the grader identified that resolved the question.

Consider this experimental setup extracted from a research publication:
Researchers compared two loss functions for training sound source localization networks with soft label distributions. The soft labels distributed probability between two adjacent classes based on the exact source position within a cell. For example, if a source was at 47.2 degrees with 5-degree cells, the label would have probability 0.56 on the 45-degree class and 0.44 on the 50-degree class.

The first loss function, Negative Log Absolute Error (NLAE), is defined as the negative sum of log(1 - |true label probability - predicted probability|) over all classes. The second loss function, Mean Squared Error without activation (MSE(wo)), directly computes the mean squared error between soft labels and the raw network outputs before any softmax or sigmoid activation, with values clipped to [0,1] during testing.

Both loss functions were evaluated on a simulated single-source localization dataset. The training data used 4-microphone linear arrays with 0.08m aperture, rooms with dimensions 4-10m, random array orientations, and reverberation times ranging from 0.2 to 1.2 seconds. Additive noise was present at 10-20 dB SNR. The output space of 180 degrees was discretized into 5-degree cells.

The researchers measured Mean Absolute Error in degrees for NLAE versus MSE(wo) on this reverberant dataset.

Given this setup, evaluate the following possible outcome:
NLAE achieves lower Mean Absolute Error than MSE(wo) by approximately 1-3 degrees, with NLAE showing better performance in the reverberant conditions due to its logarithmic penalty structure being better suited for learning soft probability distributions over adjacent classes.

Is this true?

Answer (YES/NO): NO